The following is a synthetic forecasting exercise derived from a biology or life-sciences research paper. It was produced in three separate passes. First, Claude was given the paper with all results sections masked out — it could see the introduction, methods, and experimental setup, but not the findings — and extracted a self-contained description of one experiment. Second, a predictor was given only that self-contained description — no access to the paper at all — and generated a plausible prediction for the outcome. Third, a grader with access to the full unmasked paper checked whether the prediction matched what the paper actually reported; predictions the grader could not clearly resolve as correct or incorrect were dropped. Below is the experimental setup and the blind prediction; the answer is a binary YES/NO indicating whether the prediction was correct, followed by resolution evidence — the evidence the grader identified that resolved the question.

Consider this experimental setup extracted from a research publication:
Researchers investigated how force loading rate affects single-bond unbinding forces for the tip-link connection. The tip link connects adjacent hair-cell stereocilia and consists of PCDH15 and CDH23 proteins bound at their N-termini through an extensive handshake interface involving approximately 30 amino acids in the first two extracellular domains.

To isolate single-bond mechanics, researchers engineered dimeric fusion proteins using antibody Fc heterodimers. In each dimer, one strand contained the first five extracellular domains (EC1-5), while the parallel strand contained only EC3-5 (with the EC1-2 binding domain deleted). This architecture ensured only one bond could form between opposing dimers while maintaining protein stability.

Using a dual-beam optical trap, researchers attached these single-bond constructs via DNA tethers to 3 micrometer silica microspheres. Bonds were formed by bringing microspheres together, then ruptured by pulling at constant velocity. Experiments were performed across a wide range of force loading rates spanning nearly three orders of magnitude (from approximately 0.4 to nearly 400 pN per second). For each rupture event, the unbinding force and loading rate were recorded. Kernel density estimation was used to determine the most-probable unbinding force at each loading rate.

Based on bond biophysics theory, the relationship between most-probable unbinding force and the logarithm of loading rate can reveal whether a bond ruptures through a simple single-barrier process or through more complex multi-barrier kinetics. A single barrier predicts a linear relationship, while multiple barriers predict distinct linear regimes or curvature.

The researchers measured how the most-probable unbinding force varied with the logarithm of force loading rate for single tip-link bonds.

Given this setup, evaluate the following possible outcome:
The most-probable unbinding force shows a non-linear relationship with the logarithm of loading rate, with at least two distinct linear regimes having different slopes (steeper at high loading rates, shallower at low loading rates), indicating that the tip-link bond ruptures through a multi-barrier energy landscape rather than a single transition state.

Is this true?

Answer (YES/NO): NO